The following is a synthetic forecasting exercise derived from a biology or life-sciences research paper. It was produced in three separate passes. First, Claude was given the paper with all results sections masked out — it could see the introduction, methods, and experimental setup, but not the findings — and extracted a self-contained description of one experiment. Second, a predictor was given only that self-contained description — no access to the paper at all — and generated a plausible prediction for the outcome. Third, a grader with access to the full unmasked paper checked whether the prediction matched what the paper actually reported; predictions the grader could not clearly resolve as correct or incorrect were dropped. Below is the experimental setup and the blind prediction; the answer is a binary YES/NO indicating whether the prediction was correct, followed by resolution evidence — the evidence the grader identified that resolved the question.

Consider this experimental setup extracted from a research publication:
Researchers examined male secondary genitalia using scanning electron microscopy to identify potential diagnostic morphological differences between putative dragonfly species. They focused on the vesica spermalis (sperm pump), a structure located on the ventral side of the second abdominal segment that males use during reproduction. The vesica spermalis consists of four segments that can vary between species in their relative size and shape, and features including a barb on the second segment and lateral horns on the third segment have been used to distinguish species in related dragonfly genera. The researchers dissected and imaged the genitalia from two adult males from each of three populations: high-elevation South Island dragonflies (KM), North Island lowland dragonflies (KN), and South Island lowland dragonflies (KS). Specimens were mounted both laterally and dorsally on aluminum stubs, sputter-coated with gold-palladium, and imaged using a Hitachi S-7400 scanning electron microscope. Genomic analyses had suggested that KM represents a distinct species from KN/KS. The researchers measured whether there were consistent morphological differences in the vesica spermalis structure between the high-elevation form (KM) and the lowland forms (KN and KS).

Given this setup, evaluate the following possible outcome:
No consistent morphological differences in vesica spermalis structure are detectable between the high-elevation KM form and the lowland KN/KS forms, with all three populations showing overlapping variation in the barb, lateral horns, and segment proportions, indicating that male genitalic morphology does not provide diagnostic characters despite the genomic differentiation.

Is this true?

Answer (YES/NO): NO